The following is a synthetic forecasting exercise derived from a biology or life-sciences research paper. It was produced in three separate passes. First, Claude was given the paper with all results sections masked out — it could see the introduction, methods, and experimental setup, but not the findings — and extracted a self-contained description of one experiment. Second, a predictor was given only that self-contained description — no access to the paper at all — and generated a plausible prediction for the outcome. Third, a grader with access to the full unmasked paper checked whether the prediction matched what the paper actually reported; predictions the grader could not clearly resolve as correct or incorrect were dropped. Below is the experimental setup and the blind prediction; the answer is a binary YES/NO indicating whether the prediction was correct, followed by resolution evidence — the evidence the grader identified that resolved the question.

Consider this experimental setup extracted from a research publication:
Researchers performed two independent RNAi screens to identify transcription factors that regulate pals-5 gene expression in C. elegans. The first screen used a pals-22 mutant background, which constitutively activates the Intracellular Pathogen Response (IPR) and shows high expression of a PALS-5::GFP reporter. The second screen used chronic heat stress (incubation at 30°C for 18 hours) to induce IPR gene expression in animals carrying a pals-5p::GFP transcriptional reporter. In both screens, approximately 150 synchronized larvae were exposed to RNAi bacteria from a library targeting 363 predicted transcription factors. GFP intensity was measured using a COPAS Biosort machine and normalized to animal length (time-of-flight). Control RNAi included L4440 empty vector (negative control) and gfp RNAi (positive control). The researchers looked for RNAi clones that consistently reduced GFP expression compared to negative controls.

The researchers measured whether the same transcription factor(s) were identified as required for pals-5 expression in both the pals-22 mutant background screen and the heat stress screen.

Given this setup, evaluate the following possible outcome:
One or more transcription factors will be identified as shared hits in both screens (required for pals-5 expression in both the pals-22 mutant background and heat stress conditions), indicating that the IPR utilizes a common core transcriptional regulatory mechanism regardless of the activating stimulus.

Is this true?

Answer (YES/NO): YES